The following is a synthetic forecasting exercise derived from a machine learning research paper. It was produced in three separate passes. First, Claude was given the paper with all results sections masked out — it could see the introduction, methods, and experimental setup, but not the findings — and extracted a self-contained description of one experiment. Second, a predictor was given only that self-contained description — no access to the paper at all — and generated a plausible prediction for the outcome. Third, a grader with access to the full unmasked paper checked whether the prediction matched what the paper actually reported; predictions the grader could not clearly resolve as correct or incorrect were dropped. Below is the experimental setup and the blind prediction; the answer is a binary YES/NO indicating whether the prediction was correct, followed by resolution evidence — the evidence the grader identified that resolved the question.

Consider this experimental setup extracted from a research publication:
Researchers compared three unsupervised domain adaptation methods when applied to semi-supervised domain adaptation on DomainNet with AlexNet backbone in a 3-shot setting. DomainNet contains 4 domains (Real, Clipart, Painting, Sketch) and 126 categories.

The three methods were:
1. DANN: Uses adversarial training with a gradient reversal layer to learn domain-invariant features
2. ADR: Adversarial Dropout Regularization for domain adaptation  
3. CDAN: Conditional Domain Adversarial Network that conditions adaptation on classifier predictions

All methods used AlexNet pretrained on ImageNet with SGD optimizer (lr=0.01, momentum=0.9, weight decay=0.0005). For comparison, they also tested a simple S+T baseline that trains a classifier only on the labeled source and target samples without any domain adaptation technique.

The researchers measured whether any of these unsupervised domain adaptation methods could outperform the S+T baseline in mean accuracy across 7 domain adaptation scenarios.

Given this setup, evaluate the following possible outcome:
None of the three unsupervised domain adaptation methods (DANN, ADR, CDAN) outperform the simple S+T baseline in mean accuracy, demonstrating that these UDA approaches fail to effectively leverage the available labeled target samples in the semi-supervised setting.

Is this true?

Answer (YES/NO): YES